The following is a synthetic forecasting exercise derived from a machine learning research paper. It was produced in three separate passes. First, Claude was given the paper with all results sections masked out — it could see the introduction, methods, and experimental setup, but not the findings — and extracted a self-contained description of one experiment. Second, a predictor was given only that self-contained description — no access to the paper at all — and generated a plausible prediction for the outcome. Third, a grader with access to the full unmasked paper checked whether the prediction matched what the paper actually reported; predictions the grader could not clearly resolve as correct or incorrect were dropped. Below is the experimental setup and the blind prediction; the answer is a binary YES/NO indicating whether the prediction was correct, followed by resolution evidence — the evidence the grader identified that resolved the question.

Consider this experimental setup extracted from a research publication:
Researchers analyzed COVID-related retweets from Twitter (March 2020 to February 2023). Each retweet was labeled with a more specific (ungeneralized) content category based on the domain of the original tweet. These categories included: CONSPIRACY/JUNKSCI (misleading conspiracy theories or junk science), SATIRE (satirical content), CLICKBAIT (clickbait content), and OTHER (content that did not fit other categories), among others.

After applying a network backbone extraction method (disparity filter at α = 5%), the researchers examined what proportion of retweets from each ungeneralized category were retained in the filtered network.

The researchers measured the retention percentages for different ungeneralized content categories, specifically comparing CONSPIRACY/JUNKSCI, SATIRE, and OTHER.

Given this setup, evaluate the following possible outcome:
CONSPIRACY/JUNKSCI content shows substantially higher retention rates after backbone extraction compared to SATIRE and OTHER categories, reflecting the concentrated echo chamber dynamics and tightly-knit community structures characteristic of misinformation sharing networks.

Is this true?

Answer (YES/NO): NO